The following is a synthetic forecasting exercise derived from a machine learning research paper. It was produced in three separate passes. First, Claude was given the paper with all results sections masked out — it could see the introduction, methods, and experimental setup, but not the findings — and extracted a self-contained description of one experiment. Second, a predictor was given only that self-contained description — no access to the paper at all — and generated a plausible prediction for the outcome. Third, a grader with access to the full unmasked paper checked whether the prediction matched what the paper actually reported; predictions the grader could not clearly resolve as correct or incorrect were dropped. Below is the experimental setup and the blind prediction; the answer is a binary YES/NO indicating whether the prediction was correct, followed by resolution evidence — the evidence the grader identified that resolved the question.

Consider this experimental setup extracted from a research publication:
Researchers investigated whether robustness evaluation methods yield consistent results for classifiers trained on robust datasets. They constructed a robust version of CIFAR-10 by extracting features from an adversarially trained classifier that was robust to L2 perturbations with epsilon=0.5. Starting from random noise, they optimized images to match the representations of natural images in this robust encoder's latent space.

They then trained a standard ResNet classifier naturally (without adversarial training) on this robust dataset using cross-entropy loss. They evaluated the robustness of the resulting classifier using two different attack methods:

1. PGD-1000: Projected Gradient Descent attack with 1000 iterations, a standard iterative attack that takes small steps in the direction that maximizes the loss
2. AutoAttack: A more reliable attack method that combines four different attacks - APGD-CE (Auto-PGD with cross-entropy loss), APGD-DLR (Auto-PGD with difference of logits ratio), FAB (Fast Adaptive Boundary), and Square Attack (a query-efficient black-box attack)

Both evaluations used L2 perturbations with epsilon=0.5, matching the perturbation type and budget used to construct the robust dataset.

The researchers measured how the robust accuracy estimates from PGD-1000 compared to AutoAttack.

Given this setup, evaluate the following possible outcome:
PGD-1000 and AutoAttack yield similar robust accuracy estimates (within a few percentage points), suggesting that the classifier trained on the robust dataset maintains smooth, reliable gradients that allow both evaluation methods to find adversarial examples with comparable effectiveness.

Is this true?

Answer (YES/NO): NO